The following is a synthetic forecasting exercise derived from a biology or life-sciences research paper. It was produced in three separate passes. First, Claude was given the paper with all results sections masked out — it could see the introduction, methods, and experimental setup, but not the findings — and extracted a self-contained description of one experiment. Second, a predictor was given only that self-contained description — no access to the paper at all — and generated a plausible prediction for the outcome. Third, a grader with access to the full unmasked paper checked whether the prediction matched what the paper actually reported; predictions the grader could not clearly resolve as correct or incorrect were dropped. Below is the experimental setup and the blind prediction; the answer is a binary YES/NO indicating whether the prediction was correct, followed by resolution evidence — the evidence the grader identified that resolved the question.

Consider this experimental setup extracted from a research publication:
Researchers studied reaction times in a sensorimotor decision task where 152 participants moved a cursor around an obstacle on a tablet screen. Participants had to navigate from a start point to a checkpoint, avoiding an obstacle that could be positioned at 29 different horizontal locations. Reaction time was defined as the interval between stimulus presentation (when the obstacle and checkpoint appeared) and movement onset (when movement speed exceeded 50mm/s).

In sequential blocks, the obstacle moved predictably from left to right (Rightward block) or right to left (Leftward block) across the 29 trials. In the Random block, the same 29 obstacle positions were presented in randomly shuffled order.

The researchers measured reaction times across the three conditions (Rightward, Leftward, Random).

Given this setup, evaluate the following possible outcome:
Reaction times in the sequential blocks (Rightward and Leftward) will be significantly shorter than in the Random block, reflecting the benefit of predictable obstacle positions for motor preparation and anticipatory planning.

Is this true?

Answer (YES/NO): YES